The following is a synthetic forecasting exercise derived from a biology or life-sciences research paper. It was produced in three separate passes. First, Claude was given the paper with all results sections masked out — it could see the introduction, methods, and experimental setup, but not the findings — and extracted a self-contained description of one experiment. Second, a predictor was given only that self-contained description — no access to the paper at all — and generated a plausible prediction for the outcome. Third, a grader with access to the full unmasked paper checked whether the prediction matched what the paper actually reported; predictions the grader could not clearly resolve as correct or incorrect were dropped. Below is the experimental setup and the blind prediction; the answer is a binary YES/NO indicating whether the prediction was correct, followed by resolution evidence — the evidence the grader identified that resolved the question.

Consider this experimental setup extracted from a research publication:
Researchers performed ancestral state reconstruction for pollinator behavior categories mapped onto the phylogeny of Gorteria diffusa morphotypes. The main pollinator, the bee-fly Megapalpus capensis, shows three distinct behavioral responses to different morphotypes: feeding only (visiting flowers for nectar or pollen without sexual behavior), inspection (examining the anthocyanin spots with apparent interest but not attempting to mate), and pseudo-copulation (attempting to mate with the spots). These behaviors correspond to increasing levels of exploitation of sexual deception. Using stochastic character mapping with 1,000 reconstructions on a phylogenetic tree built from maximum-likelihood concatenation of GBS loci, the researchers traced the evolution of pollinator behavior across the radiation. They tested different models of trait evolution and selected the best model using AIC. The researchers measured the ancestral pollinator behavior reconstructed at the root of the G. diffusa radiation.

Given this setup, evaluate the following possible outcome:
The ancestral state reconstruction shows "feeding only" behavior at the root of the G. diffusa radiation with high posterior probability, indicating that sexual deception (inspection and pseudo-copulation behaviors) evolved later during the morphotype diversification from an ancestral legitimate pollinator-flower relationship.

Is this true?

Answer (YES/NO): YES